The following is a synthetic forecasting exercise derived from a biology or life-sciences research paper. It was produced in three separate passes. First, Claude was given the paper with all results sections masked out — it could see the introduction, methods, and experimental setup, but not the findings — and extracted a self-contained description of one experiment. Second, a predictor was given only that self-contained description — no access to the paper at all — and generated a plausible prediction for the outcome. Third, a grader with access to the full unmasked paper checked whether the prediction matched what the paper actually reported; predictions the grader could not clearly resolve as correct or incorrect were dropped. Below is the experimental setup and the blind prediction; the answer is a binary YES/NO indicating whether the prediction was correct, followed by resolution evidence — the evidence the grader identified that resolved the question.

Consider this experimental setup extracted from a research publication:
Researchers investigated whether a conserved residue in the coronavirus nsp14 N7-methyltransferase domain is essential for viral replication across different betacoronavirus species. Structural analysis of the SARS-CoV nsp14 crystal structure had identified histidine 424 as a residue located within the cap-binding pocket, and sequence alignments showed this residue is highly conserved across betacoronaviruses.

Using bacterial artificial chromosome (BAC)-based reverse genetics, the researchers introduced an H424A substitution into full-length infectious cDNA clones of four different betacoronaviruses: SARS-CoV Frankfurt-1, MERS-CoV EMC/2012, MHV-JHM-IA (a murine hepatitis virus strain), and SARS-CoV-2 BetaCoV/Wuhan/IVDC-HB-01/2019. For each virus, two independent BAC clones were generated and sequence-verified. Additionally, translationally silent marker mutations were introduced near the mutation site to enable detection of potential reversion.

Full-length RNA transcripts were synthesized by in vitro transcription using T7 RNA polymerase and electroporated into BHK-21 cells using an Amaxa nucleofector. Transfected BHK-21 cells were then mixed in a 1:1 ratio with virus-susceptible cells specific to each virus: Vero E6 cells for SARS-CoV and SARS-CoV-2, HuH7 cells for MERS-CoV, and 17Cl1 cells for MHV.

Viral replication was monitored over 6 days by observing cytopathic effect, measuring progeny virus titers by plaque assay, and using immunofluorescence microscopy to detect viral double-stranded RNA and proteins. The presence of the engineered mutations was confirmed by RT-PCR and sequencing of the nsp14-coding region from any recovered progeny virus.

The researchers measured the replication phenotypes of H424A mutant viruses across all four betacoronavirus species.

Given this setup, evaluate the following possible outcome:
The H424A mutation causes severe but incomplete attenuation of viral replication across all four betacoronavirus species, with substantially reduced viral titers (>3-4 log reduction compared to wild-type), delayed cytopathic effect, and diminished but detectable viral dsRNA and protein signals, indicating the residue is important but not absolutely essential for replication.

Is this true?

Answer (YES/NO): NO